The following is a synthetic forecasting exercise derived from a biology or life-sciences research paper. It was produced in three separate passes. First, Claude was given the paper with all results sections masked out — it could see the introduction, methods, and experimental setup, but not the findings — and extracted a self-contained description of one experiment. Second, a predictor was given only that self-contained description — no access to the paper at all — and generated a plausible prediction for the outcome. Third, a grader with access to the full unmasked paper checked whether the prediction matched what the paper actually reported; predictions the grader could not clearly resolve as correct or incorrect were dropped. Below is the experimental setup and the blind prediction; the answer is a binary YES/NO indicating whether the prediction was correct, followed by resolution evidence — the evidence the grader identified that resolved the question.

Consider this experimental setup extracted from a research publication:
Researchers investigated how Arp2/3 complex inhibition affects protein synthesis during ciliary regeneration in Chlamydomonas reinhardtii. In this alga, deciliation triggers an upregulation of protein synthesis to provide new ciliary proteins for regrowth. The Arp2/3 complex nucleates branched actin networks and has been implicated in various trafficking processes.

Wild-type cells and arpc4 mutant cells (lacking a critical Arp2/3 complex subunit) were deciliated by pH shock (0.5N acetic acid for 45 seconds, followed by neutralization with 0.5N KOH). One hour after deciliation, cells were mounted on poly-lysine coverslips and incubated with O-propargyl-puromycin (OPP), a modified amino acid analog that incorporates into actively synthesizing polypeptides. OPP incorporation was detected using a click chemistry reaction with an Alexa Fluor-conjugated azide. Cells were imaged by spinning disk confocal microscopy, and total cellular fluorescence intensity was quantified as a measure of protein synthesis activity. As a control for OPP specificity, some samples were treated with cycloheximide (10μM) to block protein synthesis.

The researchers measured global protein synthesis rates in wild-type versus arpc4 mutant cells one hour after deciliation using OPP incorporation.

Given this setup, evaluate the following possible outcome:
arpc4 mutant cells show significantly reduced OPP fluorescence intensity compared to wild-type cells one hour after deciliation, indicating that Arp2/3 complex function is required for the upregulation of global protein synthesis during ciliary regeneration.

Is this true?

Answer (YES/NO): NO